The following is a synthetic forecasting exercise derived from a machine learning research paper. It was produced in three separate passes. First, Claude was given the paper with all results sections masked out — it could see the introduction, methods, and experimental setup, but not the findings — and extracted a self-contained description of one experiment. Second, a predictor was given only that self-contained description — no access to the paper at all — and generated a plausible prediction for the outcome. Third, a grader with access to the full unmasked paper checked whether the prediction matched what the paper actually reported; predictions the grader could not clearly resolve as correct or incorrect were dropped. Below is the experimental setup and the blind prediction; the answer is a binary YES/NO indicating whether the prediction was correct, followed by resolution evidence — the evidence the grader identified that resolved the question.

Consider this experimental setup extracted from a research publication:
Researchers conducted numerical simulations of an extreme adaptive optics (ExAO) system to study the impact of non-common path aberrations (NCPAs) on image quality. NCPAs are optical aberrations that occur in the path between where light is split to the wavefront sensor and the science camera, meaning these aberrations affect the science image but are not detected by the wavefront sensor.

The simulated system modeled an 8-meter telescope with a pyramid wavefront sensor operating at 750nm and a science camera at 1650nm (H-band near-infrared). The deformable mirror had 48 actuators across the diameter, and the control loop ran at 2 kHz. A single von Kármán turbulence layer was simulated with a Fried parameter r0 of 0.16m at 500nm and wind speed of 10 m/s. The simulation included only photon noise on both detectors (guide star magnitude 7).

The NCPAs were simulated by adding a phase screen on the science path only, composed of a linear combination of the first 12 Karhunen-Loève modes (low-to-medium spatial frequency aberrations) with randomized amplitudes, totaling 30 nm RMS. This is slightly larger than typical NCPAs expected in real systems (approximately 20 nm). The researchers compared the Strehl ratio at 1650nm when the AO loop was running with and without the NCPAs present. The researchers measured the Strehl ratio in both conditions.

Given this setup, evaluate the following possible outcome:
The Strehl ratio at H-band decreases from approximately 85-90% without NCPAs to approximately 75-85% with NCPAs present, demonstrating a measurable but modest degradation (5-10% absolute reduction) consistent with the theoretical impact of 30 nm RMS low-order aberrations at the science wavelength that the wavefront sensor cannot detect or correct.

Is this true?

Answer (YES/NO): NO